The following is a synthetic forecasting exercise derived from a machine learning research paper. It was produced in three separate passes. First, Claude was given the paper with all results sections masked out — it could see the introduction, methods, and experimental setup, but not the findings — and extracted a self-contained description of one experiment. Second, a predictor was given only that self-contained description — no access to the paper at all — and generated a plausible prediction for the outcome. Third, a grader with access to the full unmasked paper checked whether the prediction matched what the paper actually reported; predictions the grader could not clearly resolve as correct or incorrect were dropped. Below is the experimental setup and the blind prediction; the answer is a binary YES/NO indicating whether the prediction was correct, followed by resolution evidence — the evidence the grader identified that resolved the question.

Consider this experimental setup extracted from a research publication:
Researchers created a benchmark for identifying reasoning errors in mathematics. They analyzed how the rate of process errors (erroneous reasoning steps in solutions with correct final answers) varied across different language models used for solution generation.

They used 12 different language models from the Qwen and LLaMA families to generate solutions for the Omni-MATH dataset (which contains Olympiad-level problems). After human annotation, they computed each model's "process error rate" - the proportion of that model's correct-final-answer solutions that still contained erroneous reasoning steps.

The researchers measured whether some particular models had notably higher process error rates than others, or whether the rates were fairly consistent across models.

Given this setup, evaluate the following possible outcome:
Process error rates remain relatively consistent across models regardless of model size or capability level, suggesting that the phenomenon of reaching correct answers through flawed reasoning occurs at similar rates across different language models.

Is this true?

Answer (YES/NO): YES